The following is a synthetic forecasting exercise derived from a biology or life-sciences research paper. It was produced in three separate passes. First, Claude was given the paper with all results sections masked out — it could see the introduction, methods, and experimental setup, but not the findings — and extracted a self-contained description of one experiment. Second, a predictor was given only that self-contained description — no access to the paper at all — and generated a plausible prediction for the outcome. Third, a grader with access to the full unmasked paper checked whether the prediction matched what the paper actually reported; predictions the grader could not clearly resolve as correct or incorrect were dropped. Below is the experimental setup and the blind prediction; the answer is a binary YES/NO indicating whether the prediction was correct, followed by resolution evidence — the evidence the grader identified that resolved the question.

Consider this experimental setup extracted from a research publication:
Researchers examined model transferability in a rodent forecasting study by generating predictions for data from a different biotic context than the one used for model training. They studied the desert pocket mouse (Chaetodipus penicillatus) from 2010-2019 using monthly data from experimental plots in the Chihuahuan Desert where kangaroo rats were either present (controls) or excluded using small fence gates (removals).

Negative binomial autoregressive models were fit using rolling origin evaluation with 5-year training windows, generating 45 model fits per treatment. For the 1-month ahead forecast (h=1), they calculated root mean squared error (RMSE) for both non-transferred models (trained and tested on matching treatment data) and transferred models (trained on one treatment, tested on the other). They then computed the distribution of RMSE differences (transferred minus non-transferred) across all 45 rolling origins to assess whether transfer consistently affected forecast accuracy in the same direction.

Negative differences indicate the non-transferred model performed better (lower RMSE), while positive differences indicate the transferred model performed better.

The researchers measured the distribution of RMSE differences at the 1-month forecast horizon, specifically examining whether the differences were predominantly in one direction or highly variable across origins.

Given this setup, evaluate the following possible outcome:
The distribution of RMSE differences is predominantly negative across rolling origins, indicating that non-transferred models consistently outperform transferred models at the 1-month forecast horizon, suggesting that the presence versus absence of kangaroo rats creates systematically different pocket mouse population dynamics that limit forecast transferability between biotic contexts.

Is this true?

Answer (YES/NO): NO